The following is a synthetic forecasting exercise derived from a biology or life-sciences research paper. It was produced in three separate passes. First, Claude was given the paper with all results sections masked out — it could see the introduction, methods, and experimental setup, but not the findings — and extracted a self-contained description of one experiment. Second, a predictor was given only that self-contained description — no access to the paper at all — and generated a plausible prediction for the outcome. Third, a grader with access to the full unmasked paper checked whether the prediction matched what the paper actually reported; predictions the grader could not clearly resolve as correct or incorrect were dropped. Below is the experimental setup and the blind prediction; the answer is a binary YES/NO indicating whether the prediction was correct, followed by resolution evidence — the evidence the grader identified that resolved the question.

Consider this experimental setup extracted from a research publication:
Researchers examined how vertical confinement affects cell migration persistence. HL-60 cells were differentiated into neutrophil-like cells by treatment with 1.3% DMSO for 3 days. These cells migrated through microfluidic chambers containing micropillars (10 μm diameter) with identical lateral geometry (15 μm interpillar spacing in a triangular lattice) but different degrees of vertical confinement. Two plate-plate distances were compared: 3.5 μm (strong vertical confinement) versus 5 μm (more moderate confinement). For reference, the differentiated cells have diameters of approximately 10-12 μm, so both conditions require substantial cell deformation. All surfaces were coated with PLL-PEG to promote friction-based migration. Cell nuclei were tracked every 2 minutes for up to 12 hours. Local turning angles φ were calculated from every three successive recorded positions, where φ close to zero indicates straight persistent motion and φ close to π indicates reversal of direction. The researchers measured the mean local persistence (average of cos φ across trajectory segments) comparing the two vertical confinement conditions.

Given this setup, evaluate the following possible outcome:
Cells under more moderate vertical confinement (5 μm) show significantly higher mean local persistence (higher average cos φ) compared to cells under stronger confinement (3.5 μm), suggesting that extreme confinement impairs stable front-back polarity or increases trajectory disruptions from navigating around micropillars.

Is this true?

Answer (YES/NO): YES